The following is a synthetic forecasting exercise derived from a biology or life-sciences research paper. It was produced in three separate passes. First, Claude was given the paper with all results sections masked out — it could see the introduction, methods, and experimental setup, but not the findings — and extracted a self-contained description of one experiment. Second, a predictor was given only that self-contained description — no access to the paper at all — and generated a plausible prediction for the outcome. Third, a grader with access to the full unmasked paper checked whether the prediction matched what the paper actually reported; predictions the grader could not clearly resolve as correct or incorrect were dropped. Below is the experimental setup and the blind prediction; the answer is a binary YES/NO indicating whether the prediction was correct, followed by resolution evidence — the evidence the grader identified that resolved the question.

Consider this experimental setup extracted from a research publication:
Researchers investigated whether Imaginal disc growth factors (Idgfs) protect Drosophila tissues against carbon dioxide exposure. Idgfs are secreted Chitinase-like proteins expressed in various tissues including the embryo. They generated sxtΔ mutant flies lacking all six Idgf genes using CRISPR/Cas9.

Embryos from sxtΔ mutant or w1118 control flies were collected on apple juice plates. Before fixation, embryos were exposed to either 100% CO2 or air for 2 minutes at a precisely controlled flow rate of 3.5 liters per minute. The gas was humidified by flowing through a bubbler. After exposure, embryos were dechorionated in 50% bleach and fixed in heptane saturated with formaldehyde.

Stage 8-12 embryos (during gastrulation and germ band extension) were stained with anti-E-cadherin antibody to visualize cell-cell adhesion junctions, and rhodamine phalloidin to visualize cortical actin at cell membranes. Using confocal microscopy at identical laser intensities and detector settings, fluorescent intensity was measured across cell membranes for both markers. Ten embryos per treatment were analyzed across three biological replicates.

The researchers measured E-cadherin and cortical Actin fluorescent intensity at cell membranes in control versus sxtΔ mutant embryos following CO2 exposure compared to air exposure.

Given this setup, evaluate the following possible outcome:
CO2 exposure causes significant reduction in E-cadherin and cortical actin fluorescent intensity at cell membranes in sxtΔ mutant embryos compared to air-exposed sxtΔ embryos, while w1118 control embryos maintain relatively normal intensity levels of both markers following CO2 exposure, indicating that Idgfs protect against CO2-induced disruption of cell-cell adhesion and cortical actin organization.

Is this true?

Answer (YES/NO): NO